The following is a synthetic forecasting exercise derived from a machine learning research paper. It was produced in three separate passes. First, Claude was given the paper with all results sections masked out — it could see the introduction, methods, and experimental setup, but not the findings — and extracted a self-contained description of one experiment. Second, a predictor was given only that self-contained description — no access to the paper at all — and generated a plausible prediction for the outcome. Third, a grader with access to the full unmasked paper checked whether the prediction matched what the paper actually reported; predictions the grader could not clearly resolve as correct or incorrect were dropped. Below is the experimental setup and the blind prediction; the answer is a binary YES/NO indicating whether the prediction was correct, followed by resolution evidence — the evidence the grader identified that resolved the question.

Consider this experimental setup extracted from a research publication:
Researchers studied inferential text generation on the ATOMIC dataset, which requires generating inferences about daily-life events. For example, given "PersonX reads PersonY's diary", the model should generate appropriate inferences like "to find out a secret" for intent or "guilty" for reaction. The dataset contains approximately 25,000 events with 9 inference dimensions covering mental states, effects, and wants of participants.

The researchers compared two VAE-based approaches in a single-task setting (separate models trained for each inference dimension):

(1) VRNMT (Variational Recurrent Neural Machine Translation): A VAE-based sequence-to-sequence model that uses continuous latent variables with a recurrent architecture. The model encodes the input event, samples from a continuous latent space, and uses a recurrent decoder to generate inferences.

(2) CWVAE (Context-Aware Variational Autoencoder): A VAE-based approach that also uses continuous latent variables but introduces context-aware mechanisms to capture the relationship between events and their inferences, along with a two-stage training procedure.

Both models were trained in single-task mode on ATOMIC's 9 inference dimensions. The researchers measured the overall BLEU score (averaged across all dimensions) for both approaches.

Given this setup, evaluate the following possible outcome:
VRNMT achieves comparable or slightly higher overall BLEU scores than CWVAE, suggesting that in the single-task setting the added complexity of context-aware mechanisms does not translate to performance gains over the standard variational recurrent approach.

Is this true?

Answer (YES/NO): NO